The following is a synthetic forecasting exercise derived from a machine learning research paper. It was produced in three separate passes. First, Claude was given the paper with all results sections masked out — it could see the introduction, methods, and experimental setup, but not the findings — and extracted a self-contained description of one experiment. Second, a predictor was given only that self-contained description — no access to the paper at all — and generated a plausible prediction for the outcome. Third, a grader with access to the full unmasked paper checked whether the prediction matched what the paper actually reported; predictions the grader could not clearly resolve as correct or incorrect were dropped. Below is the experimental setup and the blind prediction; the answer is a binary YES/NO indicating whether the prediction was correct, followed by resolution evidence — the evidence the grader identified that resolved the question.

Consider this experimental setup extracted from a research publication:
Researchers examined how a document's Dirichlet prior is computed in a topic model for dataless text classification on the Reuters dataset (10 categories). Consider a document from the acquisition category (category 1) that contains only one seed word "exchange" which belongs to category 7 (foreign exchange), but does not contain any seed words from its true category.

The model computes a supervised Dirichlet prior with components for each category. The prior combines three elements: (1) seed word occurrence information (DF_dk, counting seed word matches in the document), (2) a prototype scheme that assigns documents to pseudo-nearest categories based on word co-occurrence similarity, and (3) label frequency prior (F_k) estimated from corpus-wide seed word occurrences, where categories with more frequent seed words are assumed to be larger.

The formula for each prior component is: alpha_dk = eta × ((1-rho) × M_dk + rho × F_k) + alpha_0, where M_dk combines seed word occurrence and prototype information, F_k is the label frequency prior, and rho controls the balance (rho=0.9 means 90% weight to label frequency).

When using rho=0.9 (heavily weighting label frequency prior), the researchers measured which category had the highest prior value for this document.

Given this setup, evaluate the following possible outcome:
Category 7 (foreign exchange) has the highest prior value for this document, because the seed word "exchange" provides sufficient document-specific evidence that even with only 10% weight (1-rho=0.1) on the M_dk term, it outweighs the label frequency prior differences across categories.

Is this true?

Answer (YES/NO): NO